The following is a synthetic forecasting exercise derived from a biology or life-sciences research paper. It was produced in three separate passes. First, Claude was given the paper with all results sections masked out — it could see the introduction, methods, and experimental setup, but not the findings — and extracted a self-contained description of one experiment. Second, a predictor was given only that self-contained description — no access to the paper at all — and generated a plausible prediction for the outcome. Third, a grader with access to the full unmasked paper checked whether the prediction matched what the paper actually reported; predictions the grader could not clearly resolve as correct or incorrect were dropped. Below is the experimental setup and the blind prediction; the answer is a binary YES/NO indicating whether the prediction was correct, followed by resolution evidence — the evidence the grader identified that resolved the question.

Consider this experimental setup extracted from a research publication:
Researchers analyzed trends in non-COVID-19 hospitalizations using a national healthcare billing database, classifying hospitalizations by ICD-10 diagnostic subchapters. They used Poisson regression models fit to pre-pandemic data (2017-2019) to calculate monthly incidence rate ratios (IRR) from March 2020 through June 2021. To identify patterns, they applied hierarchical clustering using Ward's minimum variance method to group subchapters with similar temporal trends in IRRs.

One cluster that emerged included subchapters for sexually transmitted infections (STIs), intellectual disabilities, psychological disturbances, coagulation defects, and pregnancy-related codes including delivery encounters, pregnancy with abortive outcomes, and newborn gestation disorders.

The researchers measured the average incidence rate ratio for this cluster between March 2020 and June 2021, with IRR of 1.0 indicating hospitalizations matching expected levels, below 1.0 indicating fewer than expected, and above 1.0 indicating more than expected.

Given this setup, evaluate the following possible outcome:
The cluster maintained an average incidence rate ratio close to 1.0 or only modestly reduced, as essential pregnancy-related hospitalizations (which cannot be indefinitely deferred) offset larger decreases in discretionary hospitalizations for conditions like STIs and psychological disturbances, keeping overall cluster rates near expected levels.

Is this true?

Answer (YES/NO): NO